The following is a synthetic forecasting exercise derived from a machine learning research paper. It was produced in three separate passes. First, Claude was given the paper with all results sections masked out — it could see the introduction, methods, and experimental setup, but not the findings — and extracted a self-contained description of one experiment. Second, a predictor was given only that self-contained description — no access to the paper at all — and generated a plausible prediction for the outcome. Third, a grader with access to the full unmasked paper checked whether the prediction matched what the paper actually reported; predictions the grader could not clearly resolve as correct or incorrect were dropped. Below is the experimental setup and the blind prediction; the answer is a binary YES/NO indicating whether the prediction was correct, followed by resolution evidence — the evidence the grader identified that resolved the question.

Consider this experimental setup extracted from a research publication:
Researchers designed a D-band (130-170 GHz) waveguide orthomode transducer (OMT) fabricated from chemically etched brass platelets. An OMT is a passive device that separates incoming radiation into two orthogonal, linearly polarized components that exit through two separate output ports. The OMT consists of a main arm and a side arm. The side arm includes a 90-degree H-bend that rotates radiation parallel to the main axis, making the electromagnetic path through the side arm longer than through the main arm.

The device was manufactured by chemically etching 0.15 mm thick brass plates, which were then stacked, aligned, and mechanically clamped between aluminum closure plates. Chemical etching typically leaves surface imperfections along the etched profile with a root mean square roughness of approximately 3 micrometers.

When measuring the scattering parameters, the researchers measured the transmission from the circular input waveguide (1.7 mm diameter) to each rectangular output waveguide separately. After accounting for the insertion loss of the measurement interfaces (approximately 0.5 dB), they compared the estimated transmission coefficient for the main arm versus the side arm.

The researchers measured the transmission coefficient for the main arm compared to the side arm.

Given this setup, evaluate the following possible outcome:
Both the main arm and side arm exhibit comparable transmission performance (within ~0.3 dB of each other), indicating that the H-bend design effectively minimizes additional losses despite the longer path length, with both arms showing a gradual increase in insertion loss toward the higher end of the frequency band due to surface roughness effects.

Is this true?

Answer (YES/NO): NO